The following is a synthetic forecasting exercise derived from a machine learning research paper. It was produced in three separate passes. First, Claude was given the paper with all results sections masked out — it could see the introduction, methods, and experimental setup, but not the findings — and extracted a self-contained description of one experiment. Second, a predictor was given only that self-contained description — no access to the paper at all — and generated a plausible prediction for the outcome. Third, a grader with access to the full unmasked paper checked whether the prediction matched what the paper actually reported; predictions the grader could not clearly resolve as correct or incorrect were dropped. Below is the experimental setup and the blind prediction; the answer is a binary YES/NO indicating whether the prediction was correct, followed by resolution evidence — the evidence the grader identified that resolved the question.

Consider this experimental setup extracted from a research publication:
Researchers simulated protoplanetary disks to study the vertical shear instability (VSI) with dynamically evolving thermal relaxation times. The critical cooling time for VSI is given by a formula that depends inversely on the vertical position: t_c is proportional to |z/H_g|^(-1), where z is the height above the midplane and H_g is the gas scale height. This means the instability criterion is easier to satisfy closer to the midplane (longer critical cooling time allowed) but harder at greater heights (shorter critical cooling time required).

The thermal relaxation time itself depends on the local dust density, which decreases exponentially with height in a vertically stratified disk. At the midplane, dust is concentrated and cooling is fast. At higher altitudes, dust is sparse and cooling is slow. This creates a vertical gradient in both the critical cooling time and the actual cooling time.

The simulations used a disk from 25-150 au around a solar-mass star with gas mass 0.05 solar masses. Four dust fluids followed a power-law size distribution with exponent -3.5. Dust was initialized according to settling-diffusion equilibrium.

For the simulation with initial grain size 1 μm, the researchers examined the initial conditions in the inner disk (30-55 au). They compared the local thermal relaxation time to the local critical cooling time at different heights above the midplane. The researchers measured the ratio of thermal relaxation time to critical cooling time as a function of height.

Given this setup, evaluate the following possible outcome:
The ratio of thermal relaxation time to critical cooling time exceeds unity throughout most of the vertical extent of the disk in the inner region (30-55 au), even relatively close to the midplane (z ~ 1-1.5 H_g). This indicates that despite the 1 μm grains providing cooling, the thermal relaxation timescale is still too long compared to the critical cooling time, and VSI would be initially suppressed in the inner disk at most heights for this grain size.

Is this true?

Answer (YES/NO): NO